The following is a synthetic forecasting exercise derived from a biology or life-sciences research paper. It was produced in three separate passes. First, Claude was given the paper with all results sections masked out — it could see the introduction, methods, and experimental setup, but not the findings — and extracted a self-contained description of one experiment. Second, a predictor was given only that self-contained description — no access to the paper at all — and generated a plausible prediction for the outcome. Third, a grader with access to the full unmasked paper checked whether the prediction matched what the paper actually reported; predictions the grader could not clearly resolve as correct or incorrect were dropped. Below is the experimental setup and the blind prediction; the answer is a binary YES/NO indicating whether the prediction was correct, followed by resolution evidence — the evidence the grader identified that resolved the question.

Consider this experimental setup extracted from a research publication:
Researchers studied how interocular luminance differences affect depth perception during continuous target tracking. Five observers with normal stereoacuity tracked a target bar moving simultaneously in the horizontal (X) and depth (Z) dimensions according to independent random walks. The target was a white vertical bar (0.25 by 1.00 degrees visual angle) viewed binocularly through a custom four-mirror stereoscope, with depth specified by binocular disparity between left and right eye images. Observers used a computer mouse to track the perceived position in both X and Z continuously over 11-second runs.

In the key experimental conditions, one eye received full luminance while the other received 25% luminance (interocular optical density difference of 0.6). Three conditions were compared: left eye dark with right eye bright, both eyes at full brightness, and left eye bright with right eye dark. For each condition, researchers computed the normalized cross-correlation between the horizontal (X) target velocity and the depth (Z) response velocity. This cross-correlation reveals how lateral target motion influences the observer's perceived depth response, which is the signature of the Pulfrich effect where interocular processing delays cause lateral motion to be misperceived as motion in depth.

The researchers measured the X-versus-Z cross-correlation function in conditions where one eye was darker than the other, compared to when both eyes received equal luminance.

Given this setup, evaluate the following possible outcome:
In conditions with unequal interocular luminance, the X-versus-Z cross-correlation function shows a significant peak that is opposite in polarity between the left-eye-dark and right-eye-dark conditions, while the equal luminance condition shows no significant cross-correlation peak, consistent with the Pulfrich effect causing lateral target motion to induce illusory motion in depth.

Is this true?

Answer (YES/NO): YES